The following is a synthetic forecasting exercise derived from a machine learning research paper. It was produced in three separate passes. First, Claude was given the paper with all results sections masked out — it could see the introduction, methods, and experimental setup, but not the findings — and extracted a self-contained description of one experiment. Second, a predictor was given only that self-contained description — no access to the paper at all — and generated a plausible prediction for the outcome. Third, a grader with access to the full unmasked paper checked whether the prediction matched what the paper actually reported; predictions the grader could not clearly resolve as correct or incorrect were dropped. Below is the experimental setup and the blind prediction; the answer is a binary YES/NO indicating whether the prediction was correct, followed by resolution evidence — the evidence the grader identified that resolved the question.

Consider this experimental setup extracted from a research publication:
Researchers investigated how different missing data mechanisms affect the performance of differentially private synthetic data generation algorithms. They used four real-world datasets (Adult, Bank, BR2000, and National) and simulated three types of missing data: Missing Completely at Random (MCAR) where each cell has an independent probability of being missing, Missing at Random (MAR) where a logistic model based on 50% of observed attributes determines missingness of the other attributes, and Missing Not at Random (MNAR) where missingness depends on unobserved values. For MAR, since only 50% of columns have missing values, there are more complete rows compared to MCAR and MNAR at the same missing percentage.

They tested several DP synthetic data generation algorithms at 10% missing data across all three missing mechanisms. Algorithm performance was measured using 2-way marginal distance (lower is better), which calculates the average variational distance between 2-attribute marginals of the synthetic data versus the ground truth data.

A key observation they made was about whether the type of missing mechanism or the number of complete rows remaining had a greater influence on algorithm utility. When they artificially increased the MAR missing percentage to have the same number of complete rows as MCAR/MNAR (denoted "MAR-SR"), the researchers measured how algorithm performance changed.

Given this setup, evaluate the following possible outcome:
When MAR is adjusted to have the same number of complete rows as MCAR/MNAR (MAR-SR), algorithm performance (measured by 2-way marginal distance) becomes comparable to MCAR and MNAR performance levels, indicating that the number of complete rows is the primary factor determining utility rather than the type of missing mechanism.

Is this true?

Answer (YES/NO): YES